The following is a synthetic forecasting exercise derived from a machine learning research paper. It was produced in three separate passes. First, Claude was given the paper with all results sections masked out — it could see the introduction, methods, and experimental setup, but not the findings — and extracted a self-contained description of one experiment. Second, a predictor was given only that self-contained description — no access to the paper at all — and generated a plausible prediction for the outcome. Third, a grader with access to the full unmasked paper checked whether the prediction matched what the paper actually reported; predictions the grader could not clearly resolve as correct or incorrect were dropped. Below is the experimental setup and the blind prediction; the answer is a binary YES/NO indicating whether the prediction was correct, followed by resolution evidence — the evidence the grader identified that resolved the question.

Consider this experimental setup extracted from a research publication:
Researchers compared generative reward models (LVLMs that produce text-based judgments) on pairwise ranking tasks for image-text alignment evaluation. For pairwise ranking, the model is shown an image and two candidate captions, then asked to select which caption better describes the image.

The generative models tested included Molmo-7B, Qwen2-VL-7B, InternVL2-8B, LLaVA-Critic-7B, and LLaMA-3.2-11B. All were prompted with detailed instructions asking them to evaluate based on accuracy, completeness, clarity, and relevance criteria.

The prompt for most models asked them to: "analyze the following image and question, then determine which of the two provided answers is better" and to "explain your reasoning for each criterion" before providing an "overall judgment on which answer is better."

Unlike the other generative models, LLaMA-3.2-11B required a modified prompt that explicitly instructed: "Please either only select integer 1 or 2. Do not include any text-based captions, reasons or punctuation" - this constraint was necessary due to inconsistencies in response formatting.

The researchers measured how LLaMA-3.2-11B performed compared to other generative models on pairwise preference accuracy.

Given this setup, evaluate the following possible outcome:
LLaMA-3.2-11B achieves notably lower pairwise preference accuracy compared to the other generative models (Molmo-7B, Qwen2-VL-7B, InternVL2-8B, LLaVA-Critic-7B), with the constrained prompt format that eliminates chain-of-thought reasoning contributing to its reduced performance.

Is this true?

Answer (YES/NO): NO